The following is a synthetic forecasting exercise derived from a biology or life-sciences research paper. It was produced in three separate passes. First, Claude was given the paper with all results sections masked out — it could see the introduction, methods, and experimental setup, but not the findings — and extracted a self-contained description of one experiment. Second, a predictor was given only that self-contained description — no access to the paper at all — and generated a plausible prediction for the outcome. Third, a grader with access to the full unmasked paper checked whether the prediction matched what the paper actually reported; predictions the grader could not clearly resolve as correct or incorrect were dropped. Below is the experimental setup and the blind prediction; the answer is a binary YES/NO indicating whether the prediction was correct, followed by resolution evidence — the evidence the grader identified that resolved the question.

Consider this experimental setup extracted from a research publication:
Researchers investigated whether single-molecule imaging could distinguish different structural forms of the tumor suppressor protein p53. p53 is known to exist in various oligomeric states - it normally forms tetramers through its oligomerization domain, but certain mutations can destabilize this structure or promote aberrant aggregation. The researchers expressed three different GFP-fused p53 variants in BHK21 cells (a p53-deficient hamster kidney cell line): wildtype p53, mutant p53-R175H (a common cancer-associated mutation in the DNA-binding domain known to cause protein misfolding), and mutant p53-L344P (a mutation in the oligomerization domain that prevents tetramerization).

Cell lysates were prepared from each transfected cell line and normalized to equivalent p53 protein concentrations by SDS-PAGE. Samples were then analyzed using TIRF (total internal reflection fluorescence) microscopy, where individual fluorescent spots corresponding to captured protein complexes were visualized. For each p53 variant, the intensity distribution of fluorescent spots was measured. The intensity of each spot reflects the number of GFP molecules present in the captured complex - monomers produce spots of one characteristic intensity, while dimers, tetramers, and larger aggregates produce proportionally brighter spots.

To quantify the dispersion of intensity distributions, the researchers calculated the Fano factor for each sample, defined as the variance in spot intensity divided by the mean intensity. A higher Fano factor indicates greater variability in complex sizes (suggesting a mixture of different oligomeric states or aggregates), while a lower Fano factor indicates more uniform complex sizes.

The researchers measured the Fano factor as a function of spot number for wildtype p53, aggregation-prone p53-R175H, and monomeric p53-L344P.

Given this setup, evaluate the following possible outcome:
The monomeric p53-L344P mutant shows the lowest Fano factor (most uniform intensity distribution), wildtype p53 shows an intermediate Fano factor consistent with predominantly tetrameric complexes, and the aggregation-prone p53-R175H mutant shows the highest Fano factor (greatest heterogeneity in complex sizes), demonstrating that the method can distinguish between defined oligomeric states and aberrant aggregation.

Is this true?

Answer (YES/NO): YES